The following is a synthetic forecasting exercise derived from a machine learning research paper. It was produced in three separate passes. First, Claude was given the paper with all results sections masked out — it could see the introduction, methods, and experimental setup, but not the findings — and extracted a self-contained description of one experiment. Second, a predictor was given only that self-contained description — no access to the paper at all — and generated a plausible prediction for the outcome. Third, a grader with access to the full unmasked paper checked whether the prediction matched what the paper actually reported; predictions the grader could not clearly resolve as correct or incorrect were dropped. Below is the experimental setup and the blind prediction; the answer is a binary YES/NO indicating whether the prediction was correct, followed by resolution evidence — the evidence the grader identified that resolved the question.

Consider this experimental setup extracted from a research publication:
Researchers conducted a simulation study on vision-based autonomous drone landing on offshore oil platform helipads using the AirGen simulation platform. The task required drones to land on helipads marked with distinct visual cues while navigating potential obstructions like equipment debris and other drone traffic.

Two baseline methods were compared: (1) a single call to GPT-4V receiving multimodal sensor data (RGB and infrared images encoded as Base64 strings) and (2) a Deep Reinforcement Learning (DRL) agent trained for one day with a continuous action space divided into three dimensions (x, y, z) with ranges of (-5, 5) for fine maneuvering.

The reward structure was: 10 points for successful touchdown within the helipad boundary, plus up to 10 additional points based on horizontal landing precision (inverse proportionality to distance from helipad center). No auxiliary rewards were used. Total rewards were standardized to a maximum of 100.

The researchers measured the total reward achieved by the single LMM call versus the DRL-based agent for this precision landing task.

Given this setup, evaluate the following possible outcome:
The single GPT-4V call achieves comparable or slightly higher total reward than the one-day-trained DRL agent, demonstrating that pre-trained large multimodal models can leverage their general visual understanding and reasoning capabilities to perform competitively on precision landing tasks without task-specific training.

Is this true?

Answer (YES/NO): NO